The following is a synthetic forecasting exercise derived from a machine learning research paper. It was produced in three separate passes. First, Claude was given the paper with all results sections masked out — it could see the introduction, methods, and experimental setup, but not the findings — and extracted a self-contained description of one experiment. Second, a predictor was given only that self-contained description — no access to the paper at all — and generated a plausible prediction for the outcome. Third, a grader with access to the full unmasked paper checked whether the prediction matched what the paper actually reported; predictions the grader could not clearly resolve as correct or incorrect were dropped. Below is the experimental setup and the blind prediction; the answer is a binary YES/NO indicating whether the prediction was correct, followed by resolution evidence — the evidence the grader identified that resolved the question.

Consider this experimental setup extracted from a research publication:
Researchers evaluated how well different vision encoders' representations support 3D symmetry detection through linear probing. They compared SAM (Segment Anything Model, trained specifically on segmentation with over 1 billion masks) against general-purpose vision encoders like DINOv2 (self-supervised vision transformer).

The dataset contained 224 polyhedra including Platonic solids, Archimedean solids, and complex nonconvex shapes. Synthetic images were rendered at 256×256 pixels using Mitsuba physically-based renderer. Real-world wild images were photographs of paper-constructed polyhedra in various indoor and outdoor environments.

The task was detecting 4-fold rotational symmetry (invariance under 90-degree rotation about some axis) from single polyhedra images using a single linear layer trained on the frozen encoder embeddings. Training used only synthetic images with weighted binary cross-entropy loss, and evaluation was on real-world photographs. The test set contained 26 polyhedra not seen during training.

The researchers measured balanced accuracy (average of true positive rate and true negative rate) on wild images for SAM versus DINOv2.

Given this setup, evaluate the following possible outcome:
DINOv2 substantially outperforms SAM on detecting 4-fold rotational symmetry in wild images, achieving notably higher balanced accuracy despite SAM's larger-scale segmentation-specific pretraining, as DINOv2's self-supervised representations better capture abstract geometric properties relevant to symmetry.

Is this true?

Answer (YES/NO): YES